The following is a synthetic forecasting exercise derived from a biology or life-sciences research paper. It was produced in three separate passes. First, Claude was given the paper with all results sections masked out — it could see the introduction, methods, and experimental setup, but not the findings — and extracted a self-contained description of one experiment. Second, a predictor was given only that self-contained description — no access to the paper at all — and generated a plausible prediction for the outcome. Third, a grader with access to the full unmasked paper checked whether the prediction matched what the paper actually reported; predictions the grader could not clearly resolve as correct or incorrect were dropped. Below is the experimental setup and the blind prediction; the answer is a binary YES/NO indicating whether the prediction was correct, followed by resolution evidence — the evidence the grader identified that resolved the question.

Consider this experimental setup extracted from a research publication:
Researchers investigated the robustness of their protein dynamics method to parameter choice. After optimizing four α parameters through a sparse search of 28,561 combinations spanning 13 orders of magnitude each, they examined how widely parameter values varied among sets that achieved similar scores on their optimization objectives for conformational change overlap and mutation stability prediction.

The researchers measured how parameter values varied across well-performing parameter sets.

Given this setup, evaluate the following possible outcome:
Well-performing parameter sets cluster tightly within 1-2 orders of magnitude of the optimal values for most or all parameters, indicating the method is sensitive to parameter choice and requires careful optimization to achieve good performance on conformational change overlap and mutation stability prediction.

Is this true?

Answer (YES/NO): NO